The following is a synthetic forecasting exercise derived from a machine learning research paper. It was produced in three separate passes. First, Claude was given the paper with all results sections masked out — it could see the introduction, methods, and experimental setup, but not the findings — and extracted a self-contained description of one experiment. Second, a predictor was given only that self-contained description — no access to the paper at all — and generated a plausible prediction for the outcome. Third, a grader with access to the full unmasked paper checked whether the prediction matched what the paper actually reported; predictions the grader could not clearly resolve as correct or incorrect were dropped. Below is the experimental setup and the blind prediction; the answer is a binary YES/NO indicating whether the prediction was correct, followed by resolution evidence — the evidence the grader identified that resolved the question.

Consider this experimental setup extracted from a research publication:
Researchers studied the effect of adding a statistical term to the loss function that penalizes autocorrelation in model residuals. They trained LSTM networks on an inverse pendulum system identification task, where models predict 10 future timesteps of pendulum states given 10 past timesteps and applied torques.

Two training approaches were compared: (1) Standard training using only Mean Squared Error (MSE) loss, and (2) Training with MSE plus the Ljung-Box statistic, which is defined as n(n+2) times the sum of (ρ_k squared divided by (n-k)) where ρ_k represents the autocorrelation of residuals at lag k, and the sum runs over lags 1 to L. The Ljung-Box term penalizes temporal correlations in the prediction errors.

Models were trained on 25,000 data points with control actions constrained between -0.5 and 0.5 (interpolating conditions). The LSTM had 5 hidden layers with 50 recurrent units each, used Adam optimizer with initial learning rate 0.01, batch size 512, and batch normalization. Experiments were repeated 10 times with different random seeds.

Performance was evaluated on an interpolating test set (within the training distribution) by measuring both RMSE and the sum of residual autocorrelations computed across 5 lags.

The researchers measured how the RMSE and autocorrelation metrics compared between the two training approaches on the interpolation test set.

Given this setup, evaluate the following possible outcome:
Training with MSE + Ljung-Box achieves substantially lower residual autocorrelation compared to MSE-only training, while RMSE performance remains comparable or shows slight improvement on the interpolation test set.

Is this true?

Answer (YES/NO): NO